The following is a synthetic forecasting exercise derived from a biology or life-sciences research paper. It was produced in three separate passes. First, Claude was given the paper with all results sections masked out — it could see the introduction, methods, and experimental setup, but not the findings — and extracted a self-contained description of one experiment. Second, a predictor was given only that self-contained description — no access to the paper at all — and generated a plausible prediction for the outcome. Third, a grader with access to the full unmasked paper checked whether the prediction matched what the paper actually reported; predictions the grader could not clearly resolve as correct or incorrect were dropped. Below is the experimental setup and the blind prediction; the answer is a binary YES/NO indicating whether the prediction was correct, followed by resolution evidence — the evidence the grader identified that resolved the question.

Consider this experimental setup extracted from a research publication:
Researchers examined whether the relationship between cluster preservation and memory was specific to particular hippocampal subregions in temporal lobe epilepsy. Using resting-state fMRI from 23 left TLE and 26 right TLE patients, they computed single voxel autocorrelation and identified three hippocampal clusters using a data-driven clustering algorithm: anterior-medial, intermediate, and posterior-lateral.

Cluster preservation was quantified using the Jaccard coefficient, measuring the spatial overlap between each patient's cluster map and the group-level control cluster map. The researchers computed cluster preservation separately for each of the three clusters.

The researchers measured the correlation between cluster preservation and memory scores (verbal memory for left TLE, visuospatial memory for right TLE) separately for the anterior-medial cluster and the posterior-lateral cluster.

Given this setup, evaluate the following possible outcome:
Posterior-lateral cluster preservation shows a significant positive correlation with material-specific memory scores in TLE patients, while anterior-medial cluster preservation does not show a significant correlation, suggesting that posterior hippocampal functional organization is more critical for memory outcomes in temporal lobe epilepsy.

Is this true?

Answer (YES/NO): NO